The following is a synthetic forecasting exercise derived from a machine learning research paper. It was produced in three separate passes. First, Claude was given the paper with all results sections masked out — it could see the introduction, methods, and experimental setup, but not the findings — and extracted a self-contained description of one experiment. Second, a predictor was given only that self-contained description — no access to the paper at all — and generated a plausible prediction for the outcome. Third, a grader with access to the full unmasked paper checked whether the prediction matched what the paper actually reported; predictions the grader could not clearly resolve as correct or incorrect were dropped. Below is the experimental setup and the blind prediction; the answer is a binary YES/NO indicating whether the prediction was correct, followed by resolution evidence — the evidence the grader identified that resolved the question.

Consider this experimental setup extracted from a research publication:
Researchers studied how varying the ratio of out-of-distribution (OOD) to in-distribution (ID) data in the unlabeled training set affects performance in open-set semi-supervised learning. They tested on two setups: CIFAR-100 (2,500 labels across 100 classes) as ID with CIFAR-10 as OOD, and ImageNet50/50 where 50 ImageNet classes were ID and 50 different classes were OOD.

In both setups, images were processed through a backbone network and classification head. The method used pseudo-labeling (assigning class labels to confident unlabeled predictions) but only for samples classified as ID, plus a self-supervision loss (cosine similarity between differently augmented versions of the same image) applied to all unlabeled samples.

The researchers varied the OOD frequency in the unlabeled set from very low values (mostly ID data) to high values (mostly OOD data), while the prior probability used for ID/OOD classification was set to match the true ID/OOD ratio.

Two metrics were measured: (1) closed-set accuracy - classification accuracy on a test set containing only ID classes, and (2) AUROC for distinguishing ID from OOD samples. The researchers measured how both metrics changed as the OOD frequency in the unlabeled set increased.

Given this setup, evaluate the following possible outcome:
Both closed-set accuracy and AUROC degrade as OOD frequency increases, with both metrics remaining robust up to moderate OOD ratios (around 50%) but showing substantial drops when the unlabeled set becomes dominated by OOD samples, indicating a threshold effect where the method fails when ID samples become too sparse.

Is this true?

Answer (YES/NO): NO